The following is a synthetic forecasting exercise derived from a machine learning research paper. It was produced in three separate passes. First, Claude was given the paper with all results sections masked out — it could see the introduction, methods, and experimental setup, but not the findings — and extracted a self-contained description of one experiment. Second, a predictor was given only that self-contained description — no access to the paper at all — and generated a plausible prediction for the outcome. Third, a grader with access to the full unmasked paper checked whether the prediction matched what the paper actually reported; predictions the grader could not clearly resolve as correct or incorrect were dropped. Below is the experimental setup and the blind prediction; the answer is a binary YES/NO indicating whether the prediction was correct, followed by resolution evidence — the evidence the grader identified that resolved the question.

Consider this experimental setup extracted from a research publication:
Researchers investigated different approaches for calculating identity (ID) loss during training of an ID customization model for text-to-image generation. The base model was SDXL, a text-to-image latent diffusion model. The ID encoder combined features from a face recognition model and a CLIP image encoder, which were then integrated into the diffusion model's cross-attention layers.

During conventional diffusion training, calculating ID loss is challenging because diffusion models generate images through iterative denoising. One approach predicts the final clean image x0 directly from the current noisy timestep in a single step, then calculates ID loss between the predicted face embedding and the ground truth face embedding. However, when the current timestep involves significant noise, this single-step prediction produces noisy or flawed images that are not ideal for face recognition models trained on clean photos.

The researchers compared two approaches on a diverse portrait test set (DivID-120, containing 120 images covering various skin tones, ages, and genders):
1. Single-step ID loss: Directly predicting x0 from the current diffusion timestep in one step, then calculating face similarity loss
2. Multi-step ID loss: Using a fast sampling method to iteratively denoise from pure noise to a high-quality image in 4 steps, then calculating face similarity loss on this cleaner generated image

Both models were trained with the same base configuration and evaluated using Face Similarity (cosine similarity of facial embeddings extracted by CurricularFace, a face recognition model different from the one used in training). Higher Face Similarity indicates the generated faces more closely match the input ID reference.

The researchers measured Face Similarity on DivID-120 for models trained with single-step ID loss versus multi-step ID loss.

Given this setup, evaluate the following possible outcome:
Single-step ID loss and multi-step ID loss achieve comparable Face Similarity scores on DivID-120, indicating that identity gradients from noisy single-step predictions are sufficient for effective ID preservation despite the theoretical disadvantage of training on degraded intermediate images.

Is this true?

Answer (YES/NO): NO